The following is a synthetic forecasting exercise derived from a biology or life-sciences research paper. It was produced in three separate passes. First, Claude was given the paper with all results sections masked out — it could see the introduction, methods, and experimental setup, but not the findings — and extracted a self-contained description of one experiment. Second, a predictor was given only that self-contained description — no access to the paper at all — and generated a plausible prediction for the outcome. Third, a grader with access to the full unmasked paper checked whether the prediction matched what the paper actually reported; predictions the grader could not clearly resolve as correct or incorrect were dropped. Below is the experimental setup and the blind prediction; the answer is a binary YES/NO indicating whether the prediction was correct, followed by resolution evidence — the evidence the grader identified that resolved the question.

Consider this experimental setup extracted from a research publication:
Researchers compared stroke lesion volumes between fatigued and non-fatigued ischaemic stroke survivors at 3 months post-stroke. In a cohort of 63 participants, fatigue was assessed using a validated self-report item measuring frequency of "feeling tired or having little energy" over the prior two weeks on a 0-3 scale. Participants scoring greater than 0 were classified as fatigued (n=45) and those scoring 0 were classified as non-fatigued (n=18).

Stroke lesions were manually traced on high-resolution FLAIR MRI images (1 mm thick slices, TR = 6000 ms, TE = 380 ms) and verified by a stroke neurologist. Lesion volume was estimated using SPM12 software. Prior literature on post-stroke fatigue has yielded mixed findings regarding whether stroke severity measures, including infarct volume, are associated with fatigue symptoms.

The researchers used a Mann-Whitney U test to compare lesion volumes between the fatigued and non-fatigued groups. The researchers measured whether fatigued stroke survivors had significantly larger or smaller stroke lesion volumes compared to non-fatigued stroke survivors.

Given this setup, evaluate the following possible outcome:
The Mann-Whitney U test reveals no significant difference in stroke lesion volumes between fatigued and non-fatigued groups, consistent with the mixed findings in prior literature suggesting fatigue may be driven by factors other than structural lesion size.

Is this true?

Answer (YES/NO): YES